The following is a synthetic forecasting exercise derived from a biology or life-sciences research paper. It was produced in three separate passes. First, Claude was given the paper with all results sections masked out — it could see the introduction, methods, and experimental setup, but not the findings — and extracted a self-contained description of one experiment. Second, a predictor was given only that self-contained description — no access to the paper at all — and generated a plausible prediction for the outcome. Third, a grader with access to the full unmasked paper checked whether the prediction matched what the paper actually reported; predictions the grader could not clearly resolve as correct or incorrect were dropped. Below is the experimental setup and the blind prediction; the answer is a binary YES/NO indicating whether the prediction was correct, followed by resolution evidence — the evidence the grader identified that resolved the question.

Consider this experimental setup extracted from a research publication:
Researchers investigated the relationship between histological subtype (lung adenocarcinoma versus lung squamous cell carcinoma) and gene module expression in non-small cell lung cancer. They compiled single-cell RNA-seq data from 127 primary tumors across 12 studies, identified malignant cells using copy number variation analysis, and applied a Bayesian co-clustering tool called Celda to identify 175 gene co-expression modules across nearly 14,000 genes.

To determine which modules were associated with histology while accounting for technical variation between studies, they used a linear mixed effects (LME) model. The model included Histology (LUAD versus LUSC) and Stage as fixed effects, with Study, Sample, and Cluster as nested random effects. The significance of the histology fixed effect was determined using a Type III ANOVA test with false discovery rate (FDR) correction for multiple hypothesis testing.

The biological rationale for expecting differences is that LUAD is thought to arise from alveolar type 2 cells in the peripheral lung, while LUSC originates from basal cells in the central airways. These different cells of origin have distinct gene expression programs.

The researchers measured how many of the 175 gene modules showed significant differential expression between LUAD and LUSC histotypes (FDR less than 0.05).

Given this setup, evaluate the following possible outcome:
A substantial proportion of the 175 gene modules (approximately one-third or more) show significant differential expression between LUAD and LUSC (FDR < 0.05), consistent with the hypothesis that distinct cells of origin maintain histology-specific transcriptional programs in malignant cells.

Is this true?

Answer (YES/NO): YES